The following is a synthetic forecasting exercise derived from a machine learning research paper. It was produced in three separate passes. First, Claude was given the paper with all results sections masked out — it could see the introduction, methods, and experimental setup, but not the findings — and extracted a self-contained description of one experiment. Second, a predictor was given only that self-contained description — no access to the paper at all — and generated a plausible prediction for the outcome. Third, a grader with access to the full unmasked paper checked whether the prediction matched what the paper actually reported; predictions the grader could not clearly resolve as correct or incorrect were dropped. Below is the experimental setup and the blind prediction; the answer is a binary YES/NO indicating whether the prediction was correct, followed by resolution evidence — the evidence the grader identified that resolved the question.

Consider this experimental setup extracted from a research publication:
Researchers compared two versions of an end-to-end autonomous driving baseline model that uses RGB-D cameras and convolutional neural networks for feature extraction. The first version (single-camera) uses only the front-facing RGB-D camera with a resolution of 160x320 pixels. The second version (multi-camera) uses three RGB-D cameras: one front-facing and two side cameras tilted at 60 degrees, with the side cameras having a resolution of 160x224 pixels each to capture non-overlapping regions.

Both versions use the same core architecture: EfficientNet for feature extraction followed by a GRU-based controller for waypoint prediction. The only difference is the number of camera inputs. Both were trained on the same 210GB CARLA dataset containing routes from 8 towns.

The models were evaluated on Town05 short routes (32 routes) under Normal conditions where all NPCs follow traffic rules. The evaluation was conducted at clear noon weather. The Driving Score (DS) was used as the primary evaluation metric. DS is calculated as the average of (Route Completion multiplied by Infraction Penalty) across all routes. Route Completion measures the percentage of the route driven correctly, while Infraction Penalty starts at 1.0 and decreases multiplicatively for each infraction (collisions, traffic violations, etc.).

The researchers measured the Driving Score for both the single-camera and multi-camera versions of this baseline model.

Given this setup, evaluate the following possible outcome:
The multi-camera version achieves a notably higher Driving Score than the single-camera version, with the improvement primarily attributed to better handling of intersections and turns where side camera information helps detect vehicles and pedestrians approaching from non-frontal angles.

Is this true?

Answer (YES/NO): NO